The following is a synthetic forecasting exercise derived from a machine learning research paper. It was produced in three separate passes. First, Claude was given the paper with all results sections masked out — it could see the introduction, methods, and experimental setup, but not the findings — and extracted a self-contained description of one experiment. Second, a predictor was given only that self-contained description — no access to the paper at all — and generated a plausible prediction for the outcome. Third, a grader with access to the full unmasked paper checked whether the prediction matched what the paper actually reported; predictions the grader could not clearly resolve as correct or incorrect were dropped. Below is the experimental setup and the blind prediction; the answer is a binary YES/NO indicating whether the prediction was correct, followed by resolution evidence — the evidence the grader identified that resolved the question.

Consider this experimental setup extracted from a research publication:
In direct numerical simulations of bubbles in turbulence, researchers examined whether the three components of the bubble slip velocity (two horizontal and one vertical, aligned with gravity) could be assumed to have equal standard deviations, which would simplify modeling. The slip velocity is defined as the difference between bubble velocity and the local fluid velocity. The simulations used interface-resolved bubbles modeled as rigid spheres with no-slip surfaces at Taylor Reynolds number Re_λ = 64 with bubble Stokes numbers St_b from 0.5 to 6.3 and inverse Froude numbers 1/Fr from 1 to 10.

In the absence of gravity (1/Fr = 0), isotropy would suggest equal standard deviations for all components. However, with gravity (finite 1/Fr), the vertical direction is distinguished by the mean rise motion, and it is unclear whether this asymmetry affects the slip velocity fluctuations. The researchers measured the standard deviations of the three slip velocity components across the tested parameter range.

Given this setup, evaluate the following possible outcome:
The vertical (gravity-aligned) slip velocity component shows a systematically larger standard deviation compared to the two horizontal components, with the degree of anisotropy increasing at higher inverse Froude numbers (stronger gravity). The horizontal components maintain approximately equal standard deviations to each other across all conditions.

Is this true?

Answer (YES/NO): NO